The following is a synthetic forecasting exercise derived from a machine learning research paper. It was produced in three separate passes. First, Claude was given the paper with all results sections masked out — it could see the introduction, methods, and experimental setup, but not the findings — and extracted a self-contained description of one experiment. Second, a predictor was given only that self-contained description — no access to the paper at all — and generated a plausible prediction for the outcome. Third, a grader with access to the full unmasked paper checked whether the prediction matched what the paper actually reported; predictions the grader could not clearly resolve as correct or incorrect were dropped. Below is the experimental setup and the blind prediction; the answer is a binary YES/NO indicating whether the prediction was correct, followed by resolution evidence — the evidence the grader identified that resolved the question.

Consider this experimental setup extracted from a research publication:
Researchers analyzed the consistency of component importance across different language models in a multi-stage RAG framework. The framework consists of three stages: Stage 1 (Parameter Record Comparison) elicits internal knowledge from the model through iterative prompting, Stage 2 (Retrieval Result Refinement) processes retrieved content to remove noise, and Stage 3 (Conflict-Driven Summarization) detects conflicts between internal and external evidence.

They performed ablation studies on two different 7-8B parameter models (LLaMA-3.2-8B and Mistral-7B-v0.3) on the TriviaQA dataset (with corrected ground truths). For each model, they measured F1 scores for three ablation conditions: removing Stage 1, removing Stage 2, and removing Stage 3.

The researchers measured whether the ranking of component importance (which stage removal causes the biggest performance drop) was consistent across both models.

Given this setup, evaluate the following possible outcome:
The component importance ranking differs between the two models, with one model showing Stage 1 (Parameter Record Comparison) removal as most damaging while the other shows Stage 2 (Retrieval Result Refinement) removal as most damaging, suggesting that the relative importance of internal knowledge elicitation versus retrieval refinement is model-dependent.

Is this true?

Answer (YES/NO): NO